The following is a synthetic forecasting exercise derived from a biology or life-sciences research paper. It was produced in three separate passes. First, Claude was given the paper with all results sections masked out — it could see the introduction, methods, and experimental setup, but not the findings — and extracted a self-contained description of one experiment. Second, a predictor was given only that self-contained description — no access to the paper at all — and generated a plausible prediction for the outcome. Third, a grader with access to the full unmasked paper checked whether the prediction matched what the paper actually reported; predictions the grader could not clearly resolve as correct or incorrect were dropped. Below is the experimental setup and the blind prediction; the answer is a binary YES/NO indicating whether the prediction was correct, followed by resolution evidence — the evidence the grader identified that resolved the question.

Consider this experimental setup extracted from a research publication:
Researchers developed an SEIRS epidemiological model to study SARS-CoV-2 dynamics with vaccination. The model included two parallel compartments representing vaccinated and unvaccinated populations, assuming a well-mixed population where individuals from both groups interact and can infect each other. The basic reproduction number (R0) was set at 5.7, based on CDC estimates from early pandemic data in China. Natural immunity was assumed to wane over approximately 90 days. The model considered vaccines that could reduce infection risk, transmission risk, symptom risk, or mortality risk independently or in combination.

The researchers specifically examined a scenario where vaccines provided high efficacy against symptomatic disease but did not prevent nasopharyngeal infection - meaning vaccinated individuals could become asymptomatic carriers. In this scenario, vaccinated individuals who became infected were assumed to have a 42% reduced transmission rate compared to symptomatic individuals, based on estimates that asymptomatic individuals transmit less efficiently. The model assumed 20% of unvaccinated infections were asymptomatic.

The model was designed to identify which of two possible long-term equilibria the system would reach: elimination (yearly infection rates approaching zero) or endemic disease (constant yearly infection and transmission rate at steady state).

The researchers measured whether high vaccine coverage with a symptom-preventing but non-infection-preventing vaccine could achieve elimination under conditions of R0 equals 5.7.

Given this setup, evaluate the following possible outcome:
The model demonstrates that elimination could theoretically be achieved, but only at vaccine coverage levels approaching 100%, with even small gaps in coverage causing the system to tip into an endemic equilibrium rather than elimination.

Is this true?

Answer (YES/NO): NO